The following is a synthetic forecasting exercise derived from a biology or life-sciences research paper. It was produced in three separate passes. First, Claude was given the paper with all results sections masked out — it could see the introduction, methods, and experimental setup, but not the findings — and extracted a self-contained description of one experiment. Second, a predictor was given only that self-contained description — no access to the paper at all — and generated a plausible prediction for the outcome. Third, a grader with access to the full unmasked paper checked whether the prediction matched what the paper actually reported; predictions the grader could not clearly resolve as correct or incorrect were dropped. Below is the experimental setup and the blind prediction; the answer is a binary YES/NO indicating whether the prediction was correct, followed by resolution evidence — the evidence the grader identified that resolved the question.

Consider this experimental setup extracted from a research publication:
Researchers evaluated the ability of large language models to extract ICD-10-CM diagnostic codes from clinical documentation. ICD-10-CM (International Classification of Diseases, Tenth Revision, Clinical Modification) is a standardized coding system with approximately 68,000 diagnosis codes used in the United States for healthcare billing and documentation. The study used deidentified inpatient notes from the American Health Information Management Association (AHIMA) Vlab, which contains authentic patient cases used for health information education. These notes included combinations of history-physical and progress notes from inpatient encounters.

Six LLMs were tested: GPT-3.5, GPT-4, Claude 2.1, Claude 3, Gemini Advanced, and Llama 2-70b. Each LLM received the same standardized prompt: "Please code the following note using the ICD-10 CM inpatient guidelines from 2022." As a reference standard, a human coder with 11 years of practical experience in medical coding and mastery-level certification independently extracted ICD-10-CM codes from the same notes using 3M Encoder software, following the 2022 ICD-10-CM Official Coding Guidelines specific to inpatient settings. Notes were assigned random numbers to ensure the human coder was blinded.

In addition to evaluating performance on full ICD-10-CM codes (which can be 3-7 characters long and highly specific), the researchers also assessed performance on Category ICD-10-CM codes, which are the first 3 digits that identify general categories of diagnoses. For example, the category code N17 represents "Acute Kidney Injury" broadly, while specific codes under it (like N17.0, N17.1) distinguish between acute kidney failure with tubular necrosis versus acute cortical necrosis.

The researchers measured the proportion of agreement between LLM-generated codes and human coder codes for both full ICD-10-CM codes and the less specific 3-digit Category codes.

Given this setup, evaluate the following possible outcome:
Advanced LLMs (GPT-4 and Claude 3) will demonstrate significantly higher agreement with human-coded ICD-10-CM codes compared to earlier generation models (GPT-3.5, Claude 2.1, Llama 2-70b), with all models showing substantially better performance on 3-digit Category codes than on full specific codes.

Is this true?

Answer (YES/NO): NO